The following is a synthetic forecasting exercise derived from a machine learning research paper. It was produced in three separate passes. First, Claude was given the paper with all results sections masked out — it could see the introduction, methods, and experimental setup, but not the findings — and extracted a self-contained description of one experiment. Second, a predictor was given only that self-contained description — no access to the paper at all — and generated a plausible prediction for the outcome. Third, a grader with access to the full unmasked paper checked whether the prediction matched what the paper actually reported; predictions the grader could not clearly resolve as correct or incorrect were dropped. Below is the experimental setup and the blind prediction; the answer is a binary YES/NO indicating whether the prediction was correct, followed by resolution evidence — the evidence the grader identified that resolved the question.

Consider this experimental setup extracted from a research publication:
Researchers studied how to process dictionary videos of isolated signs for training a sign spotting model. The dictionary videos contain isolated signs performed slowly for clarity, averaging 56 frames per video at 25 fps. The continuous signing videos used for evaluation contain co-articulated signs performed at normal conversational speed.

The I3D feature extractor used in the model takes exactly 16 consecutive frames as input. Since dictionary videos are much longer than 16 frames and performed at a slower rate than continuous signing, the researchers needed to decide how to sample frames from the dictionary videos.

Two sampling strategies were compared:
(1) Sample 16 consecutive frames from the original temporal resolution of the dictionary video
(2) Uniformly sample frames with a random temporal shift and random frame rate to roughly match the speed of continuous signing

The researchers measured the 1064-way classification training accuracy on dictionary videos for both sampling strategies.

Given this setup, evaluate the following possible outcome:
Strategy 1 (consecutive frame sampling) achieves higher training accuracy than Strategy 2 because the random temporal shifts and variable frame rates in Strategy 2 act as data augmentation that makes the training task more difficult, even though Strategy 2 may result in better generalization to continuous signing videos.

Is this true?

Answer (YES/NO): NO